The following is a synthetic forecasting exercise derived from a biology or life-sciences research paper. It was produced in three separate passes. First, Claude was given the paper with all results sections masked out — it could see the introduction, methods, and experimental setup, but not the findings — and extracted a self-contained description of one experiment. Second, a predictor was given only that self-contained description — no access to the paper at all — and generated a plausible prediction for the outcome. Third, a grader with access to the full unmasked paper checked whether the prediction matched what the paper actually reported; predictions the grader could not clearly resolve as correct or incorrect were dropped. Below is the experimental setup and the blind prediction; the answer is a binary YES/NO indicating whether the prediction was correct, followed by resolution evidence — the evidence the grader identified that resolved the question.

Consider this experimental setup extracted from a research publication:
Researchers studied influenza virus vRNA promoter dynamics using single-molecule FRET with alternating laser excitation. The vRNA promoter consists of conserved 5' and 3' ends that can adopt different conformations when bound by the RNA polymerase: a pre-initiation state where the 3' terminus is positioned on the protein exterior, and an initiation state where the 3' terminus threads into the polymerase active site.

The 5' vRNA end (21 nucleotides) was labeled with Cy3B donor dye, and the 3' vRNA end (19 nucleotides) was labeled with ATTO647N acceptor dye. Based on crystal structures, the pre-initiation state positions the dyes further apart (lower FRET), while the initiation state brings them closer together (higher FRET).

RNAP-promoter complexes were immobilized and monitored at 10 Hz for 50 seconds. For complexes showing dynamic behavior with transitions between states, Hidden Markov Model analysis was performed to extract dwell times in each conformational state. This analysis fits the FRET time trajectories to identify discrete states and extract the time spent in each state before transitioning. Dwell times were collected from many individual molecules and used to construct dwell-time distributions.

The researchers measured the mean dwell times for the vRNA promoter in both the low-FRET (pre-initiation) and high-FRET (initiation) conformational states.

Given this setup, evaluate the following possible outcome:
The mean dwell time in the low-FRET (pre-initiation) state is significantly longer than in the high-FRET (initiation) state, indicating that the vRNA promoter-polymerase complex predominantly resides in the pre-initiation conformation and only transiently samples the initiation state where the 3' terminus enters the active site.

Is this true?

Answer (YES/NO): NO